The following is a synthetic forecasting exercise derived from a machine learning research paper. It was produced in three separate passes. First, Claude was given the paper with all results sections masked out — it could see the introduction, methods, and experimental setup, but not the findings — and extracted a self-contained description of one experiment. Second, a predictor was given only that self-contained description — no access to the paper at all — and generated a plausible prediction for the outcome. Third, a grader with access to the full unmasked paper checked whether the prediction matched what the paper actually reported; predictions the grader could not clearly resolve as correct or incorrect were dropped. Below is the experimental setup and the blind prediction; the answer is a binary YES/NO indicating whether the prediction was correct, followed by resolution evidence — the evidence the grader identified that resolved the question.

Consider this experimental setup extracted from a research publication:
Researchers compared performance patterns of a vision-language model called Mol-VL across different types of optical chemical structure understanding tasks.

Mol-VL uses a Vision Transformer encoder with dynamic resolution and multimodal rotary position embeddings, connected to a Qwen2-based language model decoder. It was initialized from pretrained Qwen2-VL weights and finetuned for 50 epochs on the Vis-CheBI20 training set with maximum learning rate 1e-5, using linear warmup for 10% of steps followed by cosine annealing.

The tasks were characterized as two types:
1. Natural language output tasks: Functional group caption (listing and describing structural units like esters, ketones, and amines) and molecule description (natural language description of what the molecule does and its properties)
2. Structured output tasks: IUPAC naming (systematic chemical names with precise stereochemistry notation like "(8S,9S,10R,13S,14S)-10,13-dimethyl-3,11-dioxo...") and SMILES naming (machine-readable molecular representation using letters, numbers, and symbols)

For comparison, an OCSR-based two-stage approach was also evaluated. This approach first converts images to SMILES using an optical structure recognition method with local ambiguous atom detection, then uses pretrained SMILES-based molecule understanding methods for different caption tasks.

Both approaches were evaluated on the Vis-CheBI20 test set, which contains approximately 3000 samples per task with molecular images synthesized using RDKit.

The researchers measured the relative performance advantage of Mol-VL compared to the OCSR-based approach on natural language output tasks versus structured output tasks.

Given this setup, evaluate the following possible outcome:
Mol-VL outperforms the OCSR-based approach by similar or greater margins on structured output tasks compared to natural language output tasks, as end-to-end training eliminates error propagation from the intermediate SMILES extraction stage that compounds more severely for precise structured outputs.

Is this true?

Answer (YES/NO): NO